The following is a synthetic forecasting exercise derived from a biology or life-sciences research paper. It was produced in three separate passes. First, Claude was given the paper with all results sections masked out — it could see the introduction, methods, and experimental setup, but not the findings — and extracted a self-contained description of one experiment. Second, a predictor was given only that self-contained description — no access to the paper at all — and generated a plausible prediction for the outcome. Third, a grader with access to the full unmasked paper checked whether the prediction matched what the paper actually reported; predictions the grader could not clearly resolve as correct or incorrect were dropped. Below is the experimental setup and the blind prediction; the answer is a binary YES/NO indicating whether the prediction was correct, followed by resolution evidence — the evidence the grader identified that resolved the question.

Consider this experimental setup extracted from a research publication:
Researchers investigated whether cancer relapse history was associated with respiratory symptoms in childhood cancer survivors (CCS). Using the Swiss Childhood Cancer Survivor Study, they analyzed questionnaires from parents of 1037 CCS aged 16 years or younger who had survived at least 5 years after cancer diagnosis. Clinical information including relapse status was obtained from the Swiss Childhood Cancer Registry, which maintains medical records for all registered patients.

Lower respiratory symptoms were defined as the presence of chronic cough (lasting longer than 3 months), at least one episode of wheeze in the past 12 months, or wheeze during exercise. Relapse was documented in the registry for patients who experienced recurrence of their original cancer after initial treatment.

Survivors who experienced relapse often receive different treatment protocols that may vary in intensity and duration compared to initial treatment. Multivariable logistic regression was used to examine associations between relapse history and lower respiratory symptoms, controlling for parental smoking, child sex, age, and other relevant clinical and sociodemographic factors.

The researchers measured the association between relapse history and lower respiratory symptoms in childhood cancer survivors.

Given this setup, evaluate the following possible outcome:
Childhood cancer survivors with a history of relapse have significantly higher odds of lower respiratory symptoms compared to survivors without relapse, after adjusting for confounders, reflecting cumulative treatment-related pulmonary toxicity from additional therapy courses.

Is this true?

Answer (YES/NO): NO